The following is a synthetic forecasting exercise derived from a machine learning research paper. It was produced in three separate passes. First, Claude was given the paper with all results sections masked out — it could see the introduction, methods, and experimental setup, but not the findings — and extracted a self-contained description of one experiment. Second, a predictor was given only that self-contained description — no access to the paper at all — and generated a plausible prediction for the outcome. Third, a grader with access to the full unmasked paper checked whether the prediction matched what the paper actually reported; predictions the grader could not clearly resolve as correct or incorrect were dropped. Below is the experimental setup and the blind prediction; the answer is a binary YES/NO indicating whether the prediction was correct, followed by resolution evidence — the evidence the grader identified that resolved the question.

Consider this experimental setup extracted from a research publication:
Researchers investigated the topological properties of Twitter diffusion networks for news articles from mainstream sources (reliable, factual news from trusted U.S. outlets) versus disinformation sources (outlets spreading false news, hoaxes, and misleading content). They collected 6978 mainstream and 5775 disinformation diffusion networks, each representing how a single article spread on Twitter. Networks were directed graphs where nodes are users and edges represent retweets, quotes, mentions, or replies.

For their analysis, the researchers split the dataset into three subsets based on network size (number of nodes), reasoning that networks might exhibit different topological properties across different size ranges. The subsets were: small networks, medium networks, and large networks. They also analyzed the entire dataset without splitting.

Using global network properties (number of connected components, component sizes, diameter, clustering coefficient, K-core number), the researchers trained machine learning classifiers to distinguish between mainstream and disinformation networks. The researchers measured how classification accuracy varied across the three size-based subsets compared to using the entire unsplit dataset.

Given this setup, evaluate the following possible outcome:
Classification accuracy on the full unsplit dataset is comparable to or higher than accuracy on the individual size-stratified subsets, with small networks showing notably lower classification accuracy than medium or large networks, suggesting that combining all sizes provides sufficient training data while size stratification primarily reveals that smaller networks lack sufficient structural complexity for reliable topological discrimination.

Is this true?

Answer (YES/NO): NO